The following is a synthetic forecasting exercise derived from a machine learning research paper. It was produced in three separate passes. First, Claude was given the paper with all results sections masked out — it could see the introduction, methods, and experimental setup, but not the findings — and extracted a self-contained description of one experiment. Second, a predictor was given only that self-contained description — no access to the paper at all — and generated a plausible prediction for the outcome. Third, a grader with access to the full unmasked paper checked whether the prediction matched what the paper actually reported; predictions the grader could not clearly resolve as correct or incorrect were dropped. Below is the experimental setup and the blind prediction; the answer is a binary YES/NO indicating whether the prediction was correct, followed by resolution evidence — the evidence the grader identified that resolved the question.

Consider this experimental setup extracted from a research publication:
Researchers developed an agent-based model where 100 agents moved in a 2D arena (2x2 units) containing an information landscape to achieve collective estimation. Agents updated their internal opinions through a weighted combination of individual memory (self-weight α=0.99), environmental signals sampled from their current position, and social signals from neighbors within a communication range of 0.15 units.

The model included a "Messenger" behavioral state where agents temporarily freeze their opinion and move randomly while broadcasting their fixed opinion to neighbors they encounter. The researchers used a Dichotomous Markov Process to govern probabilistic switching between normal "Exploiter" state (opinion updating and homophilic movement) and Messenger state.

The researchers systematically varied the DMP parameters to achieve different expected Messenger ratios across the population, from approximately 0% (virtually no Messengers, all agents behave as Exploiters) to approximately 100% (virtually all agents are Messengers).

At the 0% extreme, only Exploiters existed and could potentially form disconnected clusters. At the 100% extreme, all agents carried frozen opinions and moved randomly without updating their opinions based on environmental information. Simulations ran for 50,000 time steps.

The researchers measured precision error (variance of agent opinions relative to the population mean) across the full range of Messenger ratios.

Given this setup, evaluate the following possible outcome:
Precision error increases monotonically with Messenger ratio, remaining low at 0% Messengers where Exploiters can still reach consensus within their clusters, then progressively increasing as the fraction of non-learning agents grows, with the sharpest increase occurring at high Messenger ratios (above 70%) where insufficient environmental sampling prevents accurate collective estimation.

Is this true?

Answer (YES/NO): NO